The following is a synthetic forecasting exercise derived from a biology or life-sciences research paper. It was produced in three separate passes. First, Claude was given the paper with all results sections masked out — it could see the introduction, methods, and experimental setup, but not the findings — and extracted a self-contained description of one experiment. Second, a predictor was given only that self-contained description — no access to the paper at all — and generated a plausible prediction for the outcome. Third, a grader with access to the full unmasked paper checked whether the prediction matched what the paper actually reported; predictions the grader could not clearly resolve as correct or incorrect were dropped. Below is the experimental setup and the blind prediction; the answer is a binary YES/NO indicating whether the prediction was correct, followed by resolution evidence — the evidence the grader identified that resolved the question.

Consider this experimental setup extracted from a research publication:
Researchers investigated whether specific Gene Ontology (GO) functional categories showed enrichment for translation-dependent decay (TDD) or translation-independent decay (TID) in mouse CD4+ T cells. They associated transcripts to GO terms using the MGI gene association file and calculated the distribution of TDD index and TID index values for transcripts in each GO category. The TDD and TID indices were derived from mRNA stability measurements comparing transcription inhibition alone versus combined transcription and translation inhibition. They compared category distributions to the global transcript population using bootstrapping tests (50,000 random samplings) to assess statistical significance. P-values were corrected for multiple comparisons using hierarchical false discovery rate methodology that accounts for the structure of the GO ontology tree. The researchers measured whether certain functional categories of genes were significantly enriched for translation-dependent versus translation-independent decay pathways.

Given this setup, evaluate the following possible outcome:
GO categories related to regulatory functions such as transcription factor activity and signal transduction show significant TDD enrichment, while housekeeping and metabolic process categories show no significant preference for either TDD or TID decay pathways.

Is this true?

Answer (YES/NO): NO